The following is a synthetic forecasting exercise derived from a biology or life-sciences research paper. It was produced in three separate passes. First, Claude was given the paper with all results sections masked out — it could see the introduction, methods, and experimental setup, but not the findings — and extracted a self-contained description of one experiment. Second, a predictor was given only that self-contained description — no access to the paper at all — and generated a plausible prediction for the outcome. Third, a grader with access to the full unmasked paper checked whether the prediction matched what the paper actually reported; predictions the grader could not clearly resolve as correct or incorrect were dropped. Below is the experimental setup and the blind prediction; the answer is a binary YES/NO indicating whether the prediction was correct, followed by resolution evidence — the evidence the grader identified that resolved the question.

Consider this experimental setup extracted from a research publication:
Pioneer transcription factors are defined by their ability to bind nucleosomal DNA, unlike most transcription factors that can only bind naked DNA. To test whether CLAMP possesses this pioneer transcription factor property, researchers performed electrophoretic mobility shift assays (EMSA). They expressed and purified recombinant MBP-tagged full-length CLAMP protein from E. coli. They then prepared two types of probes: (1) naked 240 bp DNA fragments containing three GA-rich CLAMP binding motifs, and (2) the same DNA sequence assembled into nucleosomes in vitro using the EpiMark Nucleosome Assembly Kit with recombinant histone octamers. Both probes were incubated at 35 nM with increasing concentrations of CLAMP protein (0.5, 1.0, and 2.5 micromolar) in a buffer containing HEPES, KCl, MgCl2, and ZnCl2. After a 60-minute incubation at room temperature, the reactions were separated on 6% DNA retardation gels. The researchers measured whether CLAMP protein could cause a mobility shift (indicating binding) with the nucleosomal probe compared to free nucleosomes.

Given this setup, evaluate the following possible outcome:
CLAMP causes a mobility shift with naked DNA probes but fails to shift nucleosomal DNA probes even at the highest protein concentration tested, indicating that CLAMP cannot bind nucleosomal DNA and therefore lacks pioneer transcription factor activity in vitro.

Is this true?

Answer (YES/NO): NO